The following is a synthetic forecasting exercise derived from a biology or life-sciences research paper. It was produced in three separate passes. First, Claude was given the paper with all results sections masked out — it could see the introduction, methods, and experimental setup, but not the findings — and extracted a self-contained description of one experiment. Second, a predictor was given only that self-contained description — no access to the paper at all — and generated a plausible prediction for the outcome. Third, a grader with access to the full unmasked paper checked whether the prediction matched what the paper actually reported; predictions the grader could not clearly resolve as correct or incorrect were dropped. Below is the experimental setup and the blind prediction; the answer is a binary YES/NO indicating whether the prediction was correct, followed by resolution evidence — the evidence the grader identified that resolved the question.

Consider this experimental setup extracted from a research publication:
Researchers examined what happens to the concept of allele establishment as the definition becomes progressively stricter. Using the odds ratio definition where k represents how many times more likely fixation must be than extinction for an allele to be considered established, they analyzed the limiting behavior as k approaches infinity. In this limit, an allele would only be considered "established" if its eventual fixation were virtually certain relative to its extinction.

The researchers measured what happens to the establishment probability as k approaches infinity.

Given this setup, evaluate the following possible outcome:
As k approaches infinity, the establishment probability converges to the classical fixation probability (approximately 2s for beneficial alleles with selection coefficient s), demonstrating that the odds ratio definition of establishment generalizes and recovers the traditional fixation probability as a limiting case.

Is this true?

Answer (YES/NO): YES